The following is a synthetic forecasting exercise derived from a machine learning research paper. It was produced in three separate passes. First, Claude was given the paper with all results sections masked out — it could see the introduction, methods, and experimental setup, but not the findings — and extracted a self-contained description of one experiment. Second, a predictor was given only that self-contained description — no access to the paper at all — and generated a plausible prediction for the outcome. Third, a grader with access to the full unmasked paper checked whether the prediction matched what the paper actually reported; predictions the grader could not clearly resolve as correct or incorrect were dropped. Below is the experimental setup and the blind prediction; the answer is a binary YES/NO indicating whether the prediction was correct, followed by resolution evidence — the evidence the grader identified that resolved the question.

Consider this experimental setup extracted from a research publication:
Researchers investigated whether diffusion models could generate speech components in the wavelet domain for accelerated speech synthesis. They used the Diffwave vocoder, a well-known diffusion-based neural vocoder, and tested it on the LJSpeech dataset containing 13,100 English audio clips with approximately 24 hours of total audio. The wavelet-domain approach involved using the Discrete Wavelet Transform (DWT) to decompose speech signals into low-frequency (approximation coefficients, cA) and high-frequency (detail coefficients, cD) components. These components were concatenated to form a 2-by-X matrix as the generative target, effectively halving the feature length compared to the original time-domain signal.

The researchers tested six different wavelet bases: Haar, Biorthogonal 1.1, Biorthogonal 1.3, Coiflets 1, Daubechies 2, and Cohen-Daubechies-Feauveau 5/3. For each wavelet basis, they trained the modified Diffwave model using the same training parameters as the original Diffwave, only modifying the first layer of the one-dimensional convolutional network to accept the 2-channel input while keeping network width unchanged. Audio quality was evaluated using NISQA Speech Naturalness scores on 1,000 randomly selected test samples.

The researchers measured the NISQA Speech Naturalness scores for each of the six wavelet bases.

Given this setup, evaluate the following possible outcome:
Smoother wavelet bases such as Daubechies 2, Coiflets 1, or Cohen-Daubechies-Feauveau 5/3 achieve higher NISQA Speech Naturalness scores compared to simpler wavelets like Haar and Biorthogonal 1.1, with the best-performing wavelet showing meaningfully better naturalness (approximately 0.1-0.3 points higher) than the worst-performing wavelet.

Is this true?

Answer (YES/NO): NO